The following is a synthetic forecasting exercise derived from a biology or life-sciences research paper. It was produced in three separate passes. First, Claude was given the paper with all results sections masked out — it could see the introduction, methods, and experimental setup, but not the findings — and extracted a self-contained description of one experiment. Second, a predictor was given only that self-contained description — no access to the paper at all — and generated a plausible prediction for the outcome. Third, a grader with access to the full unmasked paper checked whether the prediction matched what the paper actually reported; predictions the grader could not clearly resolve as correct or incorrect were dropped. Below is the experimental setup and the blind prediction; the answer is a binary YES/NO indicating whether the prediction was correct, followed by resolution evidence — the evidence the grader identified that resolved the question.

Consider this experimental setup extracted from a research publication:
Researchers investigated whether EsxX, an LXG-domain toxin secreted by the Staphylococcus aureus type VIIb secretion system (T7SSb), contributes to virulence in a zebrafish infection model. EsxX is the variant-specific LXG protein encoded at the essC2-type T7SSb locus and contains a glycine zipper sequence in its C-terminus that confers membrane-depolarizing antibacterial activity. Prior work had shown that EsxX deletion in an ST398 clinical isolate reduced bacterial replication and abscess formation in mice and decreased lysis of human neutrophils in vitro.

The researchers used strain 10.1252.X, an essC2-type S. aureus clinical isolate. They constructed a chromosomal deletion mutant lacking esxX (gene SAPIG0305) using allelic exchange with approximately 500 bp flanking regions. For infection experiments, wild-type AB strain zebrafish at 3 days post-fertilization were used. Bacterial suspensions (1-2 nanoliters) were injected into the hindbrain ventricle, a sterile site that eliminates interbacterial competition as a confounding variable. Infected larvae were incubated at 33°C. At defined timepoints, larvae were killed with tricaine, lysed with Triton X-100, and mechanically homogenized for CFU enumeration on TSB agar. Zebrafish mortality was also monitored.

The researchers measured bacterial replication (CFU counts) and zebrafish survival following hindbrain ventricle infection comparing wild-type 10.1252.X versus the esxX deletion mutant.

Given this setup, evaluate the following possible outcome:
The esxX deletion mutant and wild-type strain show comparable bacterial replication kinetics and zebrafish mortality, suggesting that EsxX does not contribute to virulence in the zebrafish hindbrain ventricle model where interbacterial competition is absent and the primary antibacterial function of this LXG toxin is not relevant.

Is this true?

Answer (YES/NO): YES